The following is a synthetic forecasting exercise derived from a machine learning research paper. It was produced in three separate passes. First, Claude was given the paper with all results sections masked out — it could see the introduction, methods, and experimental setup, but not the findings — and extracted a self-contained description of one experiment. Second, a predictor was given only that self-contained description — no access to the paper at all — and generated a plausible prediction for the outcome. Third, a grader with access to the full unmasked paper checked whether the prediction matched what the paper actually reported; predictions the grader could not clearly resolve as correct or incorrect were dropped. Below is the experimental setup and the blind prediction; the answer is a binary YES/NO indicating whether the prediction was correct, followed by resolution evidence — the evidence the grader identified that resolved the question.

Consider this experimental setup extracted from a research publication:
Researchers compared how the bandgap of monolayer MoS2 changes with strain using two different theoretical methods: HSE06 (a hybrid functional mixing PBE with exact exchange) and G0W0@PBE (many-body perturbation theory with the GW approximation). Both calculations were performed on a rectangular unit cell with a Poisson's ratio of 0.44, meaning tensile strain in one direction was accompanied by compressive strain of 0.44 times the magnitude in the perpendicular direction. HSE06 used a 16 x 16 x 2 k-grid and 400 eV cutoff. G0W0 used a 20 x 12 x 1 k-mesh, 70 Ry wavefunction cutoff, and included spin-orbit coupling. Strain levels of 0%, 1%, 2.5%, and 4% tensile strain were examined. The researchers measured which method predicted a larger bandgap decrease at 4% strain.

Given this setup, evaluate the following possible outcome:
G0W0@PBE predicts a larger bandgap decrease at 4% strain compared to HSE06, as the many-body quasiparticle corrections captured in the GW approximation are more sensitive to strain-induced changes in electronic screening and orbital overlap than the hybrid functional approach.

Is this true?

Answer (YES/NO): NO